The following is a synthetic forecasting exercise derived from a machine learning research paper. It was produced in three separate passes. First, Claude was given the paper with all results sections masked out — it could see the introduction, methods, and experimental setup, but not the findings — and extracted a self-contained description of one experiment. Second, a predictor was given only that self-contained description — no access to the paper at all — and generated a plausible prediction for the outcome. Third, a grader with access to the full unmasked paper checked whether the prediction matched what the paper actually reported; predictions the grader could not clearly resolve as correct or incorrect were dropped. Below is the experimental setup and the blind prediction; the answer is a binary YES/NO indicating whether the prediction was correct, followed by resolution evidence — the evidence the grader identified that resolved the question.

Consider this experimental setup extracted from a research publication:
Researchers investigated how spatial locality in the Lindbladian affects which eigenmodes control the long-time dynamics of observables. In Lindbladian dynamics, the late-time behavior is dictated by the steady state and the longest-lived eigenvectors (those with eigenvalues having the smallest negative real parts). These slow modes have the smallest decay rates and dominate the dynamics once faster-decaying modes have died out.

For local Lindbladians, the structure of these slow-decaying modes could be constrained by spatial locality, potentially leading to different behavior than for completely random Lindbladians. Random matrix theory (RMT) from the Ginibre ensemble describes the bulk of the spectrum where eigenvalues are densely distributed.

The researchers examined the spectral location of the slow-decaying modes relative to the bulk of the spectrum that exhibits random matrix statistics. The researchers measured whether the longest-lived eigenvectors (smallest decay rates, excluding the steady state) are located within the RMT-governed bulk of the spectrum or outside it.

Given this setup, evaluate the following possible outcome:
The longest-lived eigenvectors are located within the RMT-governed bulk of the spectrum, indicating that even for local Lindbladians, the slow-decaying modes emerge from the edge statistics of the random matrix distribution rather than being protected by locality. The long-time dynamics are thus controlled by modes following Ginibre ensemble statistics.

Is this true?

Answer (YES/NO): NO